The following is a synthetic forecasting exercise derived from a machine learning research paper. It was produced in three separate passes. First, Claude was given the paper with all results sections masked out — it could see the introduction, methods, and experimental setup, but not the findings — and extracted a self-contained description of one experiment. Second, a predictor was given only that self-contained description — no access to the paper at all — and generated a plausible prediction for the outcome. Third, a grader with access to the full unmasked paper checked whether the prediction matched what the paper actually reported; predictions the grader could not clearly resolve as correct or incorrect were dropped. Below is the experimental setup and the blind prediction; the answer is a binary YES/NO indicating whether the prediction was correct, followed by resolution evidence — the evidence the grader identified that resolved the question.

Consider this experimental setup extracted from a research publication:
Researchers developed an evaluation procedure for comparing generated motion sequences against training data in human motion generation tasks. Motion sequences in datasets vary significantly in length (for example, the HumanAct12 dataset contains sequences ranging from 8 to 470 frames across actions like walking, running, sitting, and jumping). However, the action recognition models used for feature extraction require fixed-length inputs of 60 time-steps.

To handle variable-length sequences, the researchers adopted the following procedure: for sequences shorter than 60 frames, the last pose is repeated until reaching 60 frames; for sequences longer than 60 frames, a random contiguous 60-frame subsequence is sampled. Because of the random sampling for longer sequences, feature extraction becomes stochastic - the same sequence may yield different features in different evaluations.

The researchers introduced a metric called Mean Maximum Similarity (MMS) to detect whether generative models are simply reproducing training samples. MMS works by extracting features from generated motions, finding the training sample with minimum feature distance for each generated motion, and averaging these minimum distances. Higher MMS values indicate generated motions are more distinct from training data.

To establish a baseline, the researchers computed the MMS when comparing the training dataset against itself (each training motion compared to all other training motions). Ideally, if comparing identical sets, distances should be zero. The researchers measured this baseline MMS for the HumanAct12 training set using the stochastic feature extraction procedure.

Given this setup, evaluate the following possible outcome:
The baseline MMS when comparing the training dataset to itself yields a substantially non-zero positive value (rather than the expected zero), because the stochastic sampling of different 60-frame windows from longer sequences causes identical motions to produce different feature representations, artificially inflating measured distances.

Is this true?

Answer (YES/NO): YES